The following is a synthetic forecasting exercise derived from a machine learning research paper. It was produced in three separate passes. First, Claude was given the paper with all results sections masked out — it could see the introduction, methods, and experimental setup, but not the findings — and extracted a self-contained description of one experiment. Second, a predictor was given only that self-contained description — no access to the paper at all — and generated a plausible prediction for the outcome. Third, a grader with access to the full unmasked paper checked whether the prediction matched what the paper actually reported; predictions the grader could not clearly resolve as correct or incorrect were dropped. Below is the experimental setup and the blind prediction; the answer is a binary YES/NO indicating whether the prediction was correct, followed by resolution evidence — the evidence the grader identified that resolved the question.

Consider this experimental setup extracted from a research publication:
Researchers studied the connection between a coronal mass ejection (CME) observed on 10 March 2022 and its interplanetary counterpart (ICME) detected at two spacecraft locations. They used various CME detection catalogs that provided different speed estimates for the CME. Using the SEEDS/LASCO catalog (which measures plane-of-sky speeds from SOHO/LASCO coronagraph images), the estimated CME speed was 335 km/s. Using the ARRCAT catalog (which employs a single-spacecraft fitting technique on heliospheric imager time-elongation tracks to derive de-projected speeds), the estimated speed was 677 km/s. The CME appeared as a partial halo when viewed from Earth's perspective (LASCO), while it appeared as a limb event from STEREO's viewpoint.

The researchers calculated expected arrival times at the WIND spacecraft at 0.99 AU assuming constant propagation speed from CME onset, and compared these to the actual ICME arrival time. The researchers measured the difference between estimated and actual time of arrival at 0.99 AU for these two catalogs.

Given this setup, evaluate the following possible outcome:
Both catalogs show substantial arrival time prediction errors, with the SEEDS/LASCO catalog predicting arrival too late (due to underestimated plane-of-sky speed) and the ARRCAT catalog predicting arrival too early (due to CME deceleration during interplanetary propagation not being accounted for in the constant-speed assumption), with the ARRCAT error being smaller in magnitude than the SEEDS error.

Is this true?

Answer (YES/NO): NO